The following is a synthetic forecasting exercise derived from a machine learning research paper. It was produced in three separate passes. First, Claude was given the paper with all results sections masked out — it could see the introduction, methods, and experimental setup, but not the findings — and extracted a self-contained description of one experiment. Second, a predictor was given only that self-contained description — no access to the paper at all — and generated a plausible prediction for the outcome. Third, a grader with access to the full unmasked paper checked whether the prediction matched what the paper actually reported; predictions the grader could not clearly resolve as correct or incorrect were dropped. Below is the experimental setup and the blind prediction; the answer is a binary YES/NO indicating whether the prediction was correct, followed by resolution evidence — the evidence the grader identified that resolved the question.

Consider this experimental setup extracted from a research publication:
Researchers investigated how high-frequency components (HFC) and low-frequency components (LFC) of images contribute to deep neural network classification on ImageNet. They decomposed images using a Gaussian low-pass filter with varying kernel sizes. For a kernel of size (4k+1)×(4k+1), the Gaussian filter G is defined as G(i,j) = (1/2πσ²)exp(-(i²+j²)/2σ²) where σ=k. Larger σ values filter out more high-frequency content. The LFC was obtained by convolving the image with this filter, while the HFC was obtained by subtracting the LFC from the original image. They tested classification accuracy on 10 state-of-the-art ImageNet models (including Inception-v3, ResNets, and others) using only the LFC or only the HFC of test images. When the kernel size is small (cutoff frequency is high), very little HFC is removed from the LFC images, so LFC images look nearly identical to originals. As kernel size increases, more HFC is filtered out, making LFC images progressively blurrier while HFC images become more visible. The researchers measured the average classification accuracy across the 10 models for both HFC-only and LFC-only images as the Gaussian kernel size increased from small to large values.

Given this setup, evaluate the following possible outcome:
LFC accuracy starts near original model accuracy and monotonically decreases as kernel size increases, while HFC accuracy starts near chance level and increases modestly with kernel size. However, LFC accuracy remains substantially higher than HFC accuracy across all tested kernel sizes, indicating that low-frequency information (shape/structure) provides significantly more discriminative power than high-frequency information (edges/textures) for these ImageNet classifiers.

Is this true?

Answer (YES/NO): NO